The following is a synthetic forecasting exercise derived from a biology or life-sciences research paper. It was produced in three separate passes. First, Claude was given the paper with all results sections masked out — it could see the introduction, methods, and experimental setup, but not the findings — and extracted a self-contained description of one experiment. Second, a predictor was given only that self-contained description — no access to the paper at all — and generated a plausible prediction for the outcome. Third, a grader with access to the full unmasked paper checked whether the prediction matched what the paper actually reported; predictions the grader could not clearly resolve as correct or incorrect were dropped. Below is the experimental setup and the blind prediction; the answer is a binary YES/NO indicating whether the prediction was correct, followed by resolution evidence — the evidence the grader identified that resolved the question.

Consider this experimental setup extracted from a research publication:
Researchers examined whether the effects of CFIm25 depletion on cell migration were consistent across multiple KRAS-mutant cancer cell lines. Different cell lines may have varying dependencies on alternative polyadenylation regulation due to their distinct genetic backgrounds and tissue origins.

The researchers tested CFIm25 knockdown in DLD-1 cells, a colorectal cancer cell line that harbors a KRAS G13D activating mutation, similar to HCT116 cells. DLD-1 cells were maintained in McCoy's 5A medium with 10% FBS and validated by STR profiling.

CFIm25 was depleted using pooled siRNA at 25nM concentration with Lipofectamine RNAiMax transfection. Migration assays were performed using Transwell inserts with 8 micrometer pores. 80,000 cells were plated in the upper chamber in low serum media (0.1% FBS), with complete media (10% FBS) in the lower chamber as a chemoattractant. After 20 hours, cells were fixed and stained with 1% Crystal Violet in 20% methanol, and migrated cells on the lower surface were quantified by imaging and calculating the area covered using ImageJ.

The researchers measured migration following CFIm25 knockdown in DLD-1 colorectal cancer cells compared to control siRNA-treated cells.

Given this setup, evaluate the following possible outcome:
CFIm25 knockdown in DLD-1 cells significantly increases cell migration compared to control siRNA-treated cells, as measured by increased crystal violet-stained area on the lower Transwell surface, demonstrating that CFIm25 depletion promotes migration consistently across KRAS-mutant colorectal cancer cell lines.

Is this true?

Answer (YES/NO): YES